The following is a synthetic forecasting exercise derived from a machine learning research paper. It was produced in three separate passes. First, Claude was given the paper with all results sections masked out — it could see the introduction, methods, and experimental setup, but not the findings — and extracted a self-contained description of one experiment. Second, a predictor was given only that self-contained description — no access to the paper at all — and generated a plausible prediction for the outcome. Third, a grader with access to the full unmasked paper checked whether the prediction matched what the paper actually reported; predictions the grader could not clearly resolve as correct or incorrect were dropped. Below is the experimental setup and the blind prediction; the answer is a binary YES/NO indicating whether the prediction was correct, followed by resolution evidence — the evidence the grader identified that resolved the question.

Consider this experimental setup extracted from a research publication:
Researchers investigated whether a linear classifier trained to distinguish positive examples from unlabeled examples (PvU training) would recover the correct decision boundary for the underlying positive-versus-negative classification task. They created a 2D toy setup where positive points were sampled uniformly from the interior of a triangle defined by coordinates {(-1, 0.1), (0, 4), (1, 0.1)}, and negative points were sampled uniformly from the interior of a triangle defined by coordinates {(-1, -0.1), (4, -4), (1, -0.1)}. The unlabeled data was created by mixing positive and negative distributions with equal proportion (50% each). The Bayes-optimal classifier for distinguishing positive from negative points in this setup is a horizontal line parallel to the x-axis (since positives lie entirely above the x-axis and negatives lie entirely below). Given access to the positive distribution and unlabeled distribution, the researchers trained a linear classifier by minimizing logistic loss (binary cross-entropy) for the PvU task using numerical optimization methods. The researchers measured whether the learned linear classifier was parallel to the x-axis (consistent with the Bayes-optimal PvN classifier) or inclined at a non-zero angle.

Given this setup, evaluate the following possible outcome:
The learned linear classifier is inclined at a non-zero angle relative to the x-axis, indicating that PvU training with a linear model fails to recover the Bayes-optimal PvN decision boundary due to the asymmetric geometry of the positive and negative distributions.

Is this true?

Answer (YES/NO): YES